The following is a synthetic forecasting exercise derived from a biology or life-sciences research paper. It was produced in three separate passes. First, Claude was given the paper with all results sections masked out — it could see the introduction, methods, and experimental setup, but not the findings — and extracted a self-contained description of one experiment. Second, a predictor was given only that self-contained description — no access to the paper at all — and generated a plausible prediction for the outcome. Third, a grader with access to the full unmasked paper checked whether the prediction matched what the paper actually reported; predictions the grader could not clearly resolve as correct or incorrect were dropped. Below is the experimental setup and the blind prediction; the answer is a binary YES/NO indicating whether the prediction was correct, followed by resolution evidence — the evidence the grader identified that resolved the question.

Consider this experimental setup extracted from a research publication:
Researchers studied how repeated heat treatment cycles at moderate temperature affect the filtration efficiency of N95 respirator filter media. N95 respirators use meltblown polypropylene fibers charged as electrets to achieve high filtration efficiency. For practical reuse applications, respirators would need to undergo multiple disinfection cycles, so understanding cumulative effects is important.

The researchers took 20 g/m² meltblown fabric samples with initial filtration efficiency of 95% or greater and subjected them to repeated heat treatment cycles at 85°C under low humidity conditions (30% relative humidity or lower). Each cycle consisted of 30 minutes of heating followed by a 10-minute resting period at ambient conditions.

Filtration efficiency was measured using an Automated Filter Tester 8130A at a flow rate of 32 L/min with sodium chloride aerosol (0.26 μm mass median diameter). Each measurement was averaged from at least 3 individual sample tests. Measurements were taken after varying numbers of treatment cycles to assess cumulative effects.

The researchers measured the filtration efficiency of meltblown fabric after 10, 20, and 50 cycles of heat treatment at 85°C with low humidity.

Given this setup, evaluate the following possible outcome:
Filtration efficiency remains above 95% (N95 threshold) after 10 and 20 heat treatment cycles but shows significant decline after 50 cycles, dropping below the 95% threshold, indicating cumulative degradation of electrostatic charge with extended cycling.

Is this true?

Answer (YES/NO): NO